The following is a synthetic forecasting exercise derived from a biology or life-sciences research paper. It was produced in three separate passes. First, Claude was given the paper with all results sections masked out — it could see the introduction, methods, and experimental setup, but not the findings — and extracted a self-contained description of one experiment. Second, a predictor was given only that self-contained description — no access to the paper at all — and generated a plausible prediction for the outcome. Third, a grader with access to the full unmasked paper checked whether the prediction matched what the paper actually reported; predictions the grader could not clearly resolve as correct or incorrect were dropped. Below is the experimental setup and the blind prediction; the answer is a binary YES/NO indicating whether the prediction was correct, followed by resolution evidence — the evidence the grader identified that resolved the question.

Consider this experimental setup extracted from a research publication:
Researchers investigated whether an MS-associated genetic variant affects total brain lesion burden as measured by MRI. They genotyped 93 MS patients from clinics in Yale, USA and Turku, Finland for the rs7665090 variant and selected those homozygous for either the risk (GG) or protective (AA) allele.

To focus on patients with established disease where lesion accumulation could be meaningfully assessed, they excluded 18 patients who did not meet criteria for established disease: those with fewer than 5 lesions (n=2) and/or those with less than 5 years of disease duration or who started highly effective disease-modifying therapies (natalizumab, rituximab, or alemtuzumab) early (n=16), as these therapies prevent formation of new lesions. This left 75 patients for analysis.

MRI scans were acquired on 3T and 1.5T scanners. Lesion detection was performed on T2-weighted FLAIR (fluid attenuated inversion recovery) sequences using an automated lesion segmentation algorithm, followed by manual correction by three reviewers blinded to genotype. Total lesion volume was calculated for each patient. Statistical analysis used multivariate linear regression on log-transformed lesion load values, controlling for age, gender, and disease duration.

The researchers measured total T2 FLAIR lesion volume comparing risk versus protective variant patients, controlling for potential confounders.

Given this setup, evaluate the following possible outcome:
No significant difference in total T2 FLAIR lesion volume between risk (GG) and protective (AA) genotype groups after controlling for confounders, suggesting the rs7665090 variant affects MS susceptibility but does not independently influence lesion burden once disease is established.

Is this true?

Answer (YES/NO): NO